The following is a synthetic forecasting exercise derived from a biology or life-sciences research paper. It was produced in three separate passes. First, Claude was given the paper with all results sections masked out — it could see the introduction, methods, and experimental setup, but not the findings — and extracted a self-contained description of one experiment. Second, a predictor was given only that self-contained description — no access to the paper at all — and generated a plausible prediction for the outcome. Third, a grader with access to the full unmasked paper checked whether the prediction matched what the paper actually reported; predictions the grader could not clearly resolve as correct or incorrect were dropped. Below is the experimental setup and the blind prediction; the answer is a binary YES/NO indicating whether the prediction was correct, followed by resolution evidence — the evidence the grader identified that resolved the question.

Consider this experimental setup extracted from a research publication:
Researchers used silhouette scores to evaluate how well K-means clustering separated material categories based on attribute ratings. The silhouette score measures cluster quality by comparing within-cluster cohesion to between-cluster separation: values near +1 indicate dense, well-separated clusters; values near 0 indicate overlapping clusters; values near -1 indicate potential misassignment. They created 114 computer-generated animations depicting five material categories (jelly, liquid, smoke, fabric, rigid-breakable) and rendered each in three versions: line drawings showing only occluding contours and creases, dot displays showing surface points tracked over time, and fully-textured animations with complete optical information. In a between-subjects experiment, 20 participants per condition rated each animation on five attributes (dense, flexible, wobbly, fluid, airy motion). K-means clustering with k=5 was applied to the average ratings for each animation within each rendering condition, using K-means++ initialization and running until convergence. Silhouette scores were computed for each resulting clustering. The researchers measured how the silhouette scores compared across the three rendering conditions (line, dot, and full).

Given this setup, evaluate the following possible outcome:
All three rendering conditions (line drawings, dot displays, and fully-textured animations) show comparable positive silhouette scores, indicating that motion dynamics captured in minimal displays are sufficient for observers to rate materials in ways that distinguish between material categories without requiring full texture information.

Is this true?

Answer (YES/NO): NO